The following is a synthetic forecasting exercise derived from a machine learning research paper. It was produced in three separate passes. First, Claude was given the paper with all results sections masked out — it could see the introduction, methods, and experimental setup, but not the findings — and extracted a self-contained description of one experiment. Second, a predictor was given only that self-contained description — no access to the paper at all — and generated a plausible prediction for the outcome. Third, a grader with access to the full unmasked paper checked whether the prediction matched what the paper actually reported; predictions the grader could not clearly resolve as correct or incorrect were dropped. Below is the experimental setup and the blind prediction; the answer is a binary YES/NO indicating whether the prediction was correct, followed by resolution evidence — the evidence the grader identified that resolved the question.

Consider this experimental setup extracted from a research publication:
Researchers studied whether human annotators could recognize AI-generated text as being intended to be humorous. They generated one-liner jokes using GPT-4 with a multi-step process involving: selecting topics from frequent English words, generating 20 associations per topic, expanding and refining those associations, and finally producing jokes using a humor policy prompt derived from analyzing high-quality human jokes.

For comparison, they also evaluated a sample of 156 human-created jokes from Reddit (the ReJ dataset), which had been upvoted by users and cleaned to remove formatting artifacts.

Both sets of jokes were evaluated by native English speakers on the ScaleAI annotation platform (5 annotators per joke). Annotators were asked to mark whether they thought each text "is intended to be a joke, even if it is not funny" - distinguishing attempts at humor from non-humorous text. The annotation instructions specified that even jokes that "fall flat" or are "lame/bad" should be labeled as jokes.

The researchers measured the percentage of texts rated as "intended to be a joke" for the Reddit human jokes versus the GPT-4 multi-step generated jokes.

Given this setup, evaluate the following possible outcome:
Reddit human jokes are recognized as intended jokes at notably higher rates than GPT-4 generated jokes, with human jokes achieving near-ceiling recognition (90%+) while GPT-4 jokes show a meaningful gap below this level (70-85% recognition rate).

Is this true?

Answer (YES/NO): NO